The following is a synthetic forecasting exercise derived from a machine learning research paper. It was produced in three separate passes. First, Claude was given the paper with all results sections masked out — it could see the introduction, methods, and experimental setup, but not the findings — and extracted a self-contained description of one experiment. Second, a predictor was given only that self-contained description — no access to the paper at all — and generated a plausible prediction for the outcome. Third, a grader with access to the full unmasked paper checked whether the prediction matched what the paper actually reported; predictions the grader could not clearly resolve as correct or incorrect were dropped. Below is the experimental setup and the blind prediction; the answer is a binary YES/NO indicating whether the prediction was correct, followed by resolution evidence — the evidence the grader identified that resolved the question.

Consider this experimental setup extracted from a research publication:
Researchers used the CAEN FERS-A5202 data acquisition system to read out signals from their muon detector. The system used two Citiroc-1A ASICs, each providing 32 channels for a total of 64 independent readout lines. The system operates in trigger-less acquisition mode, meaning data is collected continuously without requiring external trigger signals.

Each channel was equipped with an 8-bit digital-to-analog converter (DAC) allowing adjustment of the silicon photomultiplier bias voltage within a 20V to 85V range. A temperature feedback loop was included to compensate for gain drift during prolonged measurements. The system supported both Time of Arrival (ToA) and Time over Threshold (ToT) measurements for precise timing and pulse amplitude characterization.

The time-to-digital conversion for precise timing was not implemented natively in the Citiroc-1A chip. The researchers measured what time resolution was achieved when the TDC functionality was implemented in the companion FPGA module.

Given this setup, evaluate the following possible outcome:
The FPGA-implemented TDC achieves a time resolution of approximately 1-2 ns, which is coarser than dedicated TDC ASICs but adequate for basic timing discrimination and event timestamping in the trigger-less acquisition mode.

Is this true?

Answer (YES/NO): NO